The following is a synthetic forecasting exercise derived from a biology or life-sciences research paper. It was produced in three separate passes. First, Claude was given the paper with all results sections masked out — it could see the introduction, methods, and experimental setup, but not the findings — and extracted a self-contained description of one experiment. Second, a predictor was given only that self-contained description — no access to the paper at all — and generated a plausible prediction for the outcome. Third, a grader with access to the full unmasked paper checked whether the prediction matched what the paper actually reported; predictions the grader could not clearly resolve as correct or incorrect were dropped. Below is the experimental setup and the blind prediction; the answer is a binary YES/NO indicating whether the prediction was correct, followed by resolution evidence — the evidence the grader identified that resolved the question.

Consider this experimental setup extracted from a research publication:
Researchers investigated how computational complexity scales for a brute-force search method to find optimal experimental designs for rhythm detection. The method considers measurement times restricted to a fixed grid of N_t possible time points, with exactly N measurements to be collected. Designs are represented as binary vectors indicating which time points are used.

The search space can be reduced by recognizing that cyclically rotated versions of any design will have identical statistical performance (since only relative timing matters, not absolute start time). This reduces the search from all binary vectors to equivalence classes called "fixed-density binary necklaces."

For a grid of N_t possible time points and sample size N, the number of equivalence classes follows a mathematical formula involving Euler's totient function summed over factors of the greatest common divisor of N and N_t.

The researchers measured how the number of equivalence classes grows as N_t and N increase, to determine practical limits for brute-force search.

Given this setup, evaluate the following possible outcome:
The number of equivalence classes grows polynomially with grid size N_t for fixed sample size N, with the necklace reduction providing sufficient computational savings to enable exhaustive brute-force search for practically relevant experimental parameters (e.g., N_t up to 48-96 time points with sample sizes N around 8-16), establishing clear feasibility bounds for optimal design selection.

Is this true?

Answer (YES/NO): NO